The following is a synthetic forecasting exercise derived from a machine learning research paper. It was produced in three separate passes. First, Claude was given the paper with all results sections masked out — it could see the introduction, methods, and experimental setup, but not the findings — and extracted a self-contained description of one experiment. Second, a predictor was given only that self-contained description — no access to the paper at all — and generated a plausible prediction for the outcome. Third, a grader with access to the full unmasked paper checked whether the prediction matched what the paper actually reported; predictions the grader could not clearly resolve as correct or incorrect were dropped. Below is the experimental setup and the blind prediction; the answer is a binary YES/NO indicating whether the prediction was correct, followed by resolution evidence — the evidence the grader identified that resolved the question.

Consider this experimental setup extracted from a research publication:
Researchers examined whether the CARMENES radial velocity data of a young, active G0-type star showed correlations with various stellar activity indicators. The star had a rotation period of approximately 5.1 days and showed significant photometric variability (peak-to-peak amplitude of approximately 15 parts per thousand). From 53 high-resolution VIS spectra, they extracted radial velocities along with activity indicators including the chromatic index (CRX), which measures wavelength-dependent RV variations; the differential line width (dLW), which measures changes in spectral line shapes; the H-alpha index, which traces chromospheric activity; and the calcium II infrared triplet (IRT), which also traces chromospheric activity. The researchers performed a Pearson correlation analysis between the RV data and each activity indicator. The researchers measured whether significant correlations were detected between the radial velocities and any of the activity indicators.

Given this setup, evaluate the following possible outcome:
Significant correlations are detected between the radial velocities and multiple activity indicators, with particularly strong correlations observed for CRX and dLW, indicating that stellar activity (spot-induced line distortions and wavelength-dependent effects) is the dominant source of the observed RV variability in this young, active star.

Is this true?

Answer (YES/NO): NO